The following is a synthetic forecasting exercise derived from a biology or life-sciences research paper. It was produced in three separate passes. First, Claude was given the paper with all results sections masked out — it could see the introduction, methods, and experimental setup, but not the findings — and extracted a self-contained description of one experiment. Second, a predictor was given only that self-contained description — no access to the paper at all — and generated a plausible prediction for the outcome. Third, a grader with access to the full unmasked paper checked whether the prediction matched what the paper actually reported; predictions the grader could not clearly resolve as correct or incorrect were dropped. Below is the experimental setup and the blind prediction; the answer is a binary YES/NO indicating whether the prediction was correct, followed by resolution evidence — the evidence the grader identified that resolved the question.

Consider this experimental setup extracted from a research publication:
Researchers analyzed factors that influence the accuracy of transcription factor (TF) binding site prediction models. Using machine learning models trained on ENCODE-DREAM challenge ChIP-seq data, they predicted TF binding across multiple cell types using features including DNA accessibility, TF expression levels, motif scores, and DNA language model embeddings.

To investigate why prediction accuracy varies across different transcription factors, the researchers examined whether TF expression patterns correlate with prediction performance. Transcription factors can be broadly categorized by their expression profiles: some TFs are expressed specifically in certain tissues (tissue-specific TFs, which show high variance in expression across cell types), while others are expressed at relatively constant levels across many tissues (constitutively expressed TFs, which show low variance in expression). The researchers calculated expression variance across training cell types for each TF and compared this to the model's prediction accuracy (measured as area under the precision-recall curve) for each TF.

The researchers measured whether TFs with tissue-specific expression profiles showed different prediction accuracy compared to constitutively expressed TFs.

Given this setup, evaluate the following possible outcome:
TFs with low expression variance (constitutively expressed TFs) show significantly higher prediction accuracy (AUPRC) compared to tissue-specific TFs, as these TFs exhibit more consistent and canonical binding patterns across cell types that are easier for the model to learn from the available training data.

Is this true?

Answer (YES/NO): NO